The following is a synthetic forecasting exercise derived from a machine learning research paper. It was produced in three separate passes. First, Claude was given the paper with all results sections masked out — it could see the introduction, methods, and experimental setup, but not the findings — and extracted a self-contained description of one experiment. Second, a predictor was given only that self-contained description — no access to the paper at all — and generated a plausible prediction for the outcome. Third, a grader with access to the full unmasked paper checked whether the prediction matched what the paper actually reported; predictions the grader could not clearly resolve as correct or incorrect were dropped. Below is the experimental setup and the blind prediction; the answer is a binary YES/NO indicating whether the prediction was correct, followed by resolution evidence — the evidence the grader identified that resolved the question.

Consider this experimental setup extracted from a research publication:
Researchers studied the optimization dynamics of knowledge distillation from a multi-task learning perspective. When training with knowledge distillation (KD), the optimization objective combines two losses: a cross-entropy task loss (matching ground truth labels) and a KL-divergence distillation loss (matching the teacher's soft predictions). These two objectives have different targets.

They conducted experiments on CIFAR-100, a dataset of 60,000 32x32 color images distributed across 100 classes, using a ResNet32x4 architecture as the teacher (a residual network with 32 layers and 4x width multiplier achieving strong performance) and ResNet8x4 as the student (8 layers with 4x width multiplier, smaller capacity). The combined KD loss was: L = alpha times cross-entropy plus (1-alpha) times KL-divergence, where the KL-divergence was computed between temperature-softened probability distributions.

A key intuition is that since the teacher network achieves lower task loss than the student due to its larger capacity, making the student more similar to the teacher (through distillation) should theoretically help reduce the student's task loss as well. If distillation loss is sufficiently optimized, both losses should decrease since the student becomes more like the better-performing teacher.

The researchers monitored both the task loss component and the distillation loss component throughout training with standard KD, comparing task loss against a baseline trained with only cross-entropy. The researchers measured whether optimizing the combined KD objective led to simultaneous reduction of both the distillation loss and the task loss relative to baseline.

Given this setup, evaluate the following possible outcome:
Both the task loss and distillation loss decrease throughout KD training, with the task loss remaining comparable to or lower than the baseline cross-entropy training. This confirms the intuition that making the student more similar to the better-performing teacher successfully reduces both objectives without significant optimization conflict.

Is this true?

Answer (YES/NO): NO